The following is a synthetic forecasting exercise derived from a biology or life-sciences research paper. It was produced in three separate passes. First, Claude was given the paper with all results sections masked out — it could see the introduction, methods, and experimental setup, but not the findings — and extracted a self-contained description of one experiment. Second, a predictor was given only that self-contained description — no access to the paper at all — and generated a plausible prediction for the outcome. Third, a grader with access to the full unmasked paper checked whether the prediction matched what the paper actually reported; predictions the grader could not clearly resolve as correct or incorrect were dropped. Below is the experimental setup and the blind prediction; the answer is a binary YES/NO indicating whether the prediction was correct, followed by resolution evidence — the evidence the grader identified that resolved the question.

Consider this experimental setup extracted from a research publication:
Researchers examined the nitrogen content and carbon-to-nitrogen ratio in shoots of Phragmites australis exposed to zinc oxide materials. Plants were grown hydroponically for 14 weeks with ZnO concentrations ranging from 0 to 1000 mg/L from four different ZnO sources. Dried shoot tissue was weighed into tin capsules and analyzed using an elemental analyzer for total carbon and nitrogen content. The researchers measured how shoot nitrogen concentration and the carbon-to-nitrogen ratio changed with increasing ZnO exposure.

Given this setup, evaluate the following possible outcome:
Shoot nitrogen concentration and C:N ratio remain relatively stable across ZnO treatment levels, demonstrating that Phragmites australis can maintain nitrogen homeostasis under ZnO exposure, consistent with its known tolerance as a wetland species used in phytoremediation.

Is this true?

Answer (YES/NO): NO